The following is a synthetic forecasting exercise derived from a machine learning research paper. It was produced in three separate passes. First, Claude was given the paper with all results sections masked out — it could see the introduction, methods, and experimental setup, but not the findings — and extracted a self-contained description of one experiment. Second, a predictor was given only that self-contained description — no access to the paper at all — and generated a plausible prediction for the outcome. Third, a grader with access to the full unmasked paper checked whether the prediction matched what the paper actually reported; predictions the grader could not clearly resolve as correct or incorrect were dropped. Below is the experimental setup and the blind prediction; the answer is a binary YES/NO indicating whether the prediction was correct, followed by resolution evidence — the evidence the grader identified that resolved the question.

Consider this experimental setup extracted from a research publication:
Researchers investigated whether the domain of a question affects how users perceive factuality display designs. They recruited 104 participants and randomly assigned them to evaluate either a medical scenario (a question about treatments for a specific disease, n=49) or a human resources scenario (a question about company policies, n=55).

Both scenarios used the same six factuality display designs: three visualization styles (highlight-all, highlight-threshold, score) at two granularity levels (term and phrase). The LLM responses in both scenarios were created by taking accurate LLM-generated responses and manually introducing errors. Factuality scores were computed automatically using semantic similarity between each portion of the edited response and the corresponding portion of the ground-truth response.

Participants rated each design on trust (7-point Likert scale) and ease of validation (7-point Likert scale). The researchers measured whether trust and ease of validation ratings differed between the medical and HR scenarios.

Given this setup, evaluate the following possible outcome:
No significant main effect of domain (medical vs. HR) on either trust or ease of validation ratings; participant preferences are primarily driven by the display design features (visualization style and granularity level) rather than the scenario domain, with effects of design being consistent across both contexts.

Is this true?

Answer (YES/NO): NO